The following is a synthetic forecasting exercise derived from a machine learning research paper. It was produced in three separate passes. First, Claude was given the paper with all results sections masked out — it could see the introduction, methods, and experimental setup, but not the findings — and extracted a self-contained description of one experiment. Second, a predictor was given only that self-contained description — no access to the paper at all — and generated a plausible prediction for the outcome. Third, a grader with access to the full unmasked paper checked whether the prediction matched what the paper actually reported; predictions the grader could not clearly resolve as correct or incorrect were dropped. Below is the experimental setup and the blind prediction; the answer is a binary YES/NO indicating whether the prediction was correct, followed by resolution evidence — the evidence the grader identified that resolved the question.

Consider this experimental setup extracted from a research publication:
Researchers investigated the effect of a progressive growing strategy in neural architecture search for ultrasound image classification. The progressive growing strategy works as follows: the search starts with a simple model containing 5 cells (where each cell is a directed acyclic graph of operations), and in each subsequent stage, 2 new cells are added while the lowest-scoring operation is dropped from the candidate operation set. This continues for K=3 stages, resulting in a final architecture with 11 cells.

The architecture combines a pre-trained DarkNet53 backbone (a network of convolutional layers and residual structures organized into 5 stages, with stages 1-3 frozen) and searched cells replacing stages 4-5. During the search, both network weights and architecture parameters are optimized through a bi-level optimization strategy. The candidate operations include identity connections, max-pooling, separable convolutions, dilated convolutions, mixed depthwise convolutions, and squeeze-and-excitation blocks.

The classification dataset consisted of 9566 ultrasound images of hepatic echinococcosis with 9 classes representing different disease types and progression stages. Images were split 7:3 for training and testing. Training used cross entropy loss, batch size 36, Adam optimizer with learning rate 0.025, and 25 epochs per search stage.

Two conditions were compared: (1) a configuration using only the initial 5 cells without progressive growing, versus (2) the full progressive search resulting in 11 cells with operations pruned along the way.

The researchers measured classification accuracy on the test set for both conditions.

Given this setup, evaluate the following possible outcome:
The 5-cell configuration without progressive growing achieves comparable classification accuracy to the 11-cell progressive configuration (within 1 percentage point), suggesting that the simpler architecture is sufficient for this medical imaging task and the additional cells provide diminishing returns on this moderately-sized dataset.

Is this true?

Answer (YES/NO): NO